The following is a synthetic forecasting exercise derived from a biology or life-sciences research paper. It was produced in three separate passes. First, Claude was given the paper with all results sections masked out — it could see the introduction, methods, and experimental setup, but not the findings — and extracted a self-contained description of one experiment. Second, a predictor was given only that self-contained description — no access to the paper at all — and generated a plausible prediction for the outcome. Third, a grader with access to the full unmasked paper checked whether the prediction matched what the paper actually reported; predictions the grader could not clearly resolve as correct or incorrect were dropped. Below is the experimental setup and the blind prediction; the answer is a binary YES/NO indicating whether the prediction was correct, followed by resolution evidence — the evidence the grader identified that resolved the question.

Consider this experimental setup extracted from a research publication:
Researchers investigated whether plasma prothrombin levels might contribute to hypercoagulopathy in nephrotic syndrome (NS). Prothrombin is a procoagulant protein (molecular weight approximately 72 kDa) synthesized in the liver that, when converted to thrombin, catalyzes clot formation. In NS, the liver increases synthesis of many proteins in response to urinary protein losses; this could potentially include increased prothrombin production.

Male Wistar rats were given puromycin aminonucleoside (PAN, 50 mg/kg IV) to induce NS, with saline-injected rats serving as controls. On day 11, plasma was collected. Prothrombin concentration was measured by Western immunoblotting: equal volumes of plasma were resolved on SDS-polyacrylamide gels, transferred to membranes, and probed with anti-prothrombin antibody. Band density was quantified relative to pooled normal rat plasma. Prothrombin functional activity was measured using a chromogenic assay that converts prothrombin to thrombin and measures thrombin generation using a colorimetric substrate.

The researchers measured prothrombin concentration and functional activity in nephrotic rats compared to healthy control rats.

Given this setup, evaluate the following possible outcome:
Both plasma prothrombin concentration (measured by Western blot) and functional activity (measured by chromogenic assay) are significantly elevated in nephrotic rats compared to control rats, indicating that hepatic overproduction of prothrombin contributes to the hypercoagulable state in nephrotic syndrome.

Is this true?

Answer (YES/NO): NO